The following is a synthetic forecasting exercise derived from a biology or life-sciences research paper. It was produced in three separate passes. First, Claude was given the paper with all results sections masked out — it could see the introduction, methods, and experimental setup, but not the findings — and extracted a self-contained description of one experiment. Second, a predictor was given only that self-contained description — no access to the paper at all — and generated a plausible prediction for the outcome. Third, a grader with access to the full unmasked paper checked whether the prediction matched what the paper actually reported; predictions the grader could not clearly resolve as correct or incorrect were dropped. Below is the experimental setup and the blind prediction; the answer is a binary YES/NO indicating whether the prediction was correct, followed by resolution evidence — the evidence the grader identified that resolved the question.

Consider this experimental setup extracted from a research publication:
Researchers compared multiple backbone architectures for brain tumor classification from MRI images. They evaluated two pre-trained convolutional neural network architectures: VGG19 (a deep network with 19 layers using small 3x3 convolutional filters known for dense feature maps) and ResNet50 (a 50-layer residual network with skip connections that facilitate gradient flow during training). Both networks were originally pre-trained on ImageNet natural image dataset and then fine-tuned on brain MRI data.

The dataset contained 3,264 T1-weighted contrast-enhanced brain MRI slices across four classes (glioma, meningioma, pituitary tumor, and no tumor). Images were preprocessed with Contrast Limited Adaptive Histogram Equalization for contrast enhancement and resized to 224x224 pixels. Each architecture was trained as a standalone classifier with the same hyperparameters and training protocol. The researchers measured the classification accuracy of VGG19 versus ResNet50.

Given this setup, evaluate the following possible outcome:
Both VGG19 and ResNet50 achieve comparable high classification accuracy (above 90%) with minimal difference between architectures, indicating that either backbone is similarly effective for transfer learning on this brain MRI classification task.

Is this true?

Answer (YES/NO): YES